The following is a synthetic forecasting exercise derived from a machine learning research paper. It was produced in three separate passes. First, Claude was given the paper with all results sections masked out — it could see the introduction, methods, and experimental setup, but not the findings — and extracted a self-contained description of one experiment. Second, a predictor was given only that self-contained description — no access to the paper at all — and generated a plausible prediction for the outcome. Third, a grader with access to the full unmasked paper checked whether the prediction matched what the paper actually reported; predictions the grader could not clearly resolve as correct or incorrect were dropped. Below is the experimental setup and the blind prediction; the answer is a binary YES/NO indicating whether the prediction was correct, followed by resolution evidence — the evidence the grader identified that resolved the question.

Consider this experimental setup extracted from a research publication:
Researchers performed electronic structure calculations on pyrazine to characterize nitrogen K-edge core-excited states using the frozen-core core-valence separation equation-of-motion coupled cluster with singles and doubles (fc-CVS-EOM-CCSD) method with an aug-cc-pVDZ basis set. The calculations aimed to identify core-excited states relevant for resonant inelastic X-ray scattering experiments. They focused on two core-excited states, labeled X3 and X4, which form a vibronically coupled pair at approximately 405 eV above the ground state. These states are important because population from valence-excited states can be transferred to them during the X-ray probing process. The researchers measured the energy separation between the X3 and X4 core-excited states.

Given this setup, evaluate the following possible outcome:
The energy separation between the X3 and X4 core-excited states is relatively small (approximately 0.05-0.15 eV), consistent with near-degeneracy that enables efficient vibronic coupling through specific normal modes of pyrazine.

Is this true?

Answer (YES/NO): NO